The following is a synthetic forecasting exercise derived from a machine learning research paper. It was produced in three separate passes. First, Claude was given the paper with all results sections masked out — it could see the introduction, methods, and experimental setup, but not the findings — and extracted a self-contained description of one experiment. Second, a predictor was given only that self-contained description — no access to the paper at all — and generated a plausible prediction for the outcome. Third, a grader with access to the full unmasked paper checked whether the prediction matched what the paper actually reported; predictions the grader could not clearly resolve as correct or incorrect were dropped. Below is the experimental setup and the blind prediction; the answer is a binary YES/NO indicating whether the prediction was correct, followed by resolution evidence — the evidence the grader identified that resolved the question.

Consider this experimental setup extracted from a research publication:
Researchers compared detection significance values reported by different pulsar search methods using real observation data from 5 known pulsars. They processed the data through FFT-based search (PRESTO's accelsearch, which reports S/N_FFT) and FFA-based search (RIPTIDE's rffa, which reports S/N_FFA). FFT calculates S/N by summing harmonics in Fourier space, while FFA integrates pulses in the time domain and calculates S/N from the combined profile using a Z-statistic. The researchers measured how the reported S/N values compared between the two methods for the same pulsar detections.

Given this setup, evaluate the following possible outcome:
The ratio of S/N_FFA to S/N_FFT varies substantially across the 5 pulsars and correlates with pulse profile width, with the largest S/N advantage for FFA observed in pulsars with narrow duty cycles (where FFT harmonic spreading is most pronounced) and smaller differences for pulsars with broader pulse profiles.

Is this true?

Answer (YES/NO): NO